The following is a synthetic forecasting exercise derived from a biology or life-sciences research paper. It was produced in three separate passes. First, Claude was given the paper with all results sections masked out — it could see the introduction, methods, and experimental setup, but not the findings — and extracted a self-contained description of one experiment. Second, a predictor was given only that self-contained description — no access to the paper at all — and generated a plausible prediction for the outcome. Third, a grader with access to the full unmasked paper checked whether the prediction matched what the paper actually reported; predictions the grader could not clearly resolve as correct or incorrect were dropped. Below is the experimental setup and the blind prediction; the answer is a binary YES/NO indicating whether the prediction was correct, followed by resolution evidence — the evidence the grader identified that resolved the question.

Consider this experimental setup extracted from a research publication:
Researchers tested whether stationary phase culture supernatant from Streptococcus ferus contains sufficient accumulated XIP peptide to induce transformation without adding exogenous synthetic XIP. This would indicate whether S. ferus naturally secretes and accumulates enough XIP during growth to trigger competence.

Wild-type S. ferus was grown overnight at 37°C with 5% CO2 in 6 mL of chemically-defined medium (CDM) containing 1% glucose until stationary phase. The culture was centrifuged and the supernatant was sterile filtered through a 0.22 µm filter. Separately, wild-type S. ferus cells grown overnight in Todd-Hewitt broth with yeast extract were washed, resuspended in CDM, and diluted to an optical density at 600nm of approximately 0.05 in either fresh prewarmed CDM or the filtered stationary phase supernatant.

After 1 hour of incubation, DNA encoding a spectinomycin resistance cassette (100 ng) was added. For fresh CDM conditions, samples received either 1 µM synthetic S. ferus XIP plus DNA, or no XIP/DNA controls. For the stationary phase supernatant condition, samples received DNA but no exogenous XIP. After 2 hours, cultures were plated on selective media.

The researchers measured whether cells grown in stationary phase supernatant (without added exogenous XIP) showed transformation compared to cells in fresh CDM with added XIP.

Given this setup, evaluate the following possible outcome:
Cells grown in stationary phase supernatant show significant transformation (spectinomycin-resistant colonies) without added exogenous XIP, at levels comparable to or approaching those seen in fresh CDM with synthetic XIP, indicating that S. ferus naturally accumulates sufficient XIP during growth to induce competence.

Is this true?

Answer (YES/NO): NO